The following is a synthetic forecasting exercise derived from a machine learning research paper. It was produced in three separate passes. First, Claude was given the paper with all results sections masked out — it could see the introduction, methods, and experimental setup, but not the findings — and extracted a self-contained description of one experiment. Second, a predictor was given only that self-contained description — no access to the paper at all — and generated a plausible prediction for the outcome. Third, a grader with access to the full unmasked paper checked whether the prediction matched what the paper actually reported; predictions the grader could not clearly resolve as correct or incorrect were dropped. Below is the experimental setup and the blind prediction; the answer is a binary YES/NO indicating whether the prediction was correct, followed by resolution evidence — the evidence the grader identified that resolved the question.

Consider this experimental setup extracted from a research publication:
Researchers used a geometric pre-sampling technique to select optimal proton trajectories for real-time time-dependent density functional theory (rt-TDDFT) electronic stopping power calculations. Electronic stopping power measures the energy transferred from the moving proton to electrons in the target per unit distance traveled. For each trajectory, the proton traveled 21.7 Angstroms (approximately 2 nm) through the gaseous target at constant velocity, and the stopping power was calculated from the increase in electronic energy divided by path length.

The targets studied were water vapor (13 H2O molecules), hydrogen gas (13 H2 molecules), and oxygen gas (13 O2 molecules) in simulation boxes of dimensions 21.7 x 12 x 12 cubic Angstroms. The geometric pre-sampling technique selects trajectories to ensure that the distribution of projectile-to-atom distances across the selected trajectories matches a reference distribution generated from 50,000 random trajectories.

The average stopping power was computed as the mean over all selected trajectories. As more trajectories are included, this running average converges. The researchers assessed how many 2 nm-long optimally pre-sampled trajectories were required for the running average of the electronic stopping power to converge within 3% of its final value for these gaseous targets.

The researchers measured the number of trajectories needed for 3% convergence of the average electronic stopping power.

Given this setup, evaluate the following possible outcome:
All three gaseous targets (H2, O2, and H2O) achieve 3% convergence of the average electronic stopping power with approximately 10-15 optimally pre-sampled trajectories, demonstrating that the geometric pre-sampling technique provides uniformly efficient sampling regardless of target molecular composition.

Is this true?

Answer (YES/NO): NO